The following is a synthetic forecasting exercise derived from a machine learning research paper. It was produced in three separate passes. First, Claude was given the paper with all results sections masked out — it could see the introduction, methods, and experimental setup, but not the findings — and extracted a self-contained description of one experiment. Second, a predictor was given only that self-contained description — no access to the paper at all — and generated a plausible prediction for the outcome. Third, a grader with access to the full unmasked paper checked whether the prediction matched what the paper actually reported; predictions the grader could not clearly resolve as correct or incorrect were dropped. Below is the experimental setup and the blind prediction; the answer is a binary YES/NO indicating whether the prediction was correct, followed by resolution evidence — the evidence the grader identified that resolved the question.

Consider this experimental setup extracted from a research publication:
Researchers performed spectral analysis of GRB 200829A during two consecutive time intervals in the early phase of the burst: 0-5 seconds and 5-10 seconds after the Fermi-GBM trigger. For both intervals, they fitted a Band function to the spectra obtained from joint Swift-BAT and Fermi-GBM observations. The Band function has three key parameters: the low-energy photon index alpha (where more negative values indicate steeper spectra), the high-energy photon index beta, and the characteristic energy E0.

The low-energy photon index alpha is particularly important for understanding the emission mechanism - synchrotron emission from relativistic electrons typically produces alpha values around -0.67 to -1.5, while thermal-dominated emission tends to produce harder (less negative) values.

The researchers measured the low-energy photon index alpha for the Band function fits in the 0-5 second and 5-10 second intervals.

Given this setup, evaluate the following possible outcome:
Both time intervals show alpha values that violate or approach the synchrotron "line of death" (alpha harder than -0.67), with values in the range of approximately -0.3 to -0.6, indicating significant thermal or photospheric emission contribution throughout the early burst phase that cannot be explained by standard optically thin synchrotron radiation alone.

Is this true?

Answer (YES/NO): NO